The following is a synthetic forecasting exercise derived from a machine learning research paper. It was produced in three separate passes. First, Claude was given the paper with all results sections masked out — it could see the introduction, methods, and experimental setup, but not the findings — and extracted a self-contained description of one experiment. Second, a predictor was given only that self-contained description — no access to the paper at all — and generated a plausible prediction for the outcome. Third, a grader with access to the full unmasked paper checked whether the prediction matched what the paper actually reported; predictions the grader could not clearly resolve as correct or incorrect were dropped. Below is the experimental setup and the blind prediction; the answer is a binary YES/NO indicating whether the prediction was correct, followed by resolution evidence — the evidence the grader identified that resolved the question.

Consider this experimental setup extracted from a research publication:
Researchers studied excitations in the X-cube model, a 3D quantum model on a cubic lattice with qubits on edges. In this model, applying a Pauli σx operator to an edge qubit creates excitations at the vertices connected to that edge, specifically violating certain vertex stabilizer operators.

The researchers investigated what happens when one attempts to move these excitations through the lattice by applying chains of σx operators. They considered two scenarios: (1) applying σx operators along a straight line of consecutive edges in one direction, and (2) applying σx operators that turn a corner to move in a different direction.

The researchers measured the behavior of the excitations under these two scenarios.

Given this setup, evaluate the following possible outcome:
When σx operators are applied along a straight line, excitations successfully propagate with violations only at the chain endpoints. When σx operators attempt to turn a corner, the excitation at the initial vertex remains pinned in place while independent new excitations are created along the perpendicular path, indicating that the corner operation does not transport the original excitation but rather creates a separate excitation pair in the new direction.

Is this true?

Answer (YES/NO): NO